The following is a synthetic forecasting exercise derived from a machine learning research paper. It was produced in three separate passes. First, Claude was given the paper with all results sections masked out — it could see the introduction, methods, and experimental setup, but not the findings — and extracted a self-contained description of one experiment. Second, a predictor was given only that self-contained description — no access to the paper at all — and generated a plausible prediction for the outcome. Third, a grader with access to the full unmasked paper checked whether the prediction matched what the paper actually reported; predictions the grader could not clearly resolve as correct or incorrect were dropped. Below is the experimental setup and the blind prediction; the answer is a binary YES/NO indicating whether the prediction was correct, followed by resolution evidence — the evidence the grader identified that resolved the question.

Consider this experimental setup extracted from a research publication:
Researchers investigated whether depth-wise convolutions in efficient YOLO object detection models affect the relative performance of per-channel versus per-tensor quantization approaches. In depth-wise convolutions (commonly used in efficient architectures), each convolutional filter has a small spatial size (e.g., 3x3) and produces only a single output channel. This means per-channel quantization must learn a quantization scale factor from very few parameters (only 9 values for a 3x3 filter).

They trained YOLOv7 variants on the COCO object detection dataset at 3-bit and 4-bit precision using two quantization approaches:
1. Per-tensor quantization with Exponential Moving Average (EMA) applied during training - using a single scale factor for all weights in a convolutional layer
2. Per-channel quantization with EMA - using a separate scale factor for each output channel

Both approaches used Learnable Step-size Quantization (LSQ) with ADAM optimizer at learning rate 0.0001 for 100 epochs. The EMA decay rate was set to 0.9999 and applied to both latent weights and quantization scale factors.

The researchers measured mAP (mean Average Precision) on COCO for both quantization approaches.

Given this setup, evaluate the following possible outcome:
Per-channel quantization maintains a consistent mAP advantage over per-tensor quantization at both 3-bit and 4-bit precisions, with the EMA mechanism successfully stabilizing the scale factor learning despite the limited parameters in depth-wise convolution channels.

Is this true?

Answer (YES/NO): NO